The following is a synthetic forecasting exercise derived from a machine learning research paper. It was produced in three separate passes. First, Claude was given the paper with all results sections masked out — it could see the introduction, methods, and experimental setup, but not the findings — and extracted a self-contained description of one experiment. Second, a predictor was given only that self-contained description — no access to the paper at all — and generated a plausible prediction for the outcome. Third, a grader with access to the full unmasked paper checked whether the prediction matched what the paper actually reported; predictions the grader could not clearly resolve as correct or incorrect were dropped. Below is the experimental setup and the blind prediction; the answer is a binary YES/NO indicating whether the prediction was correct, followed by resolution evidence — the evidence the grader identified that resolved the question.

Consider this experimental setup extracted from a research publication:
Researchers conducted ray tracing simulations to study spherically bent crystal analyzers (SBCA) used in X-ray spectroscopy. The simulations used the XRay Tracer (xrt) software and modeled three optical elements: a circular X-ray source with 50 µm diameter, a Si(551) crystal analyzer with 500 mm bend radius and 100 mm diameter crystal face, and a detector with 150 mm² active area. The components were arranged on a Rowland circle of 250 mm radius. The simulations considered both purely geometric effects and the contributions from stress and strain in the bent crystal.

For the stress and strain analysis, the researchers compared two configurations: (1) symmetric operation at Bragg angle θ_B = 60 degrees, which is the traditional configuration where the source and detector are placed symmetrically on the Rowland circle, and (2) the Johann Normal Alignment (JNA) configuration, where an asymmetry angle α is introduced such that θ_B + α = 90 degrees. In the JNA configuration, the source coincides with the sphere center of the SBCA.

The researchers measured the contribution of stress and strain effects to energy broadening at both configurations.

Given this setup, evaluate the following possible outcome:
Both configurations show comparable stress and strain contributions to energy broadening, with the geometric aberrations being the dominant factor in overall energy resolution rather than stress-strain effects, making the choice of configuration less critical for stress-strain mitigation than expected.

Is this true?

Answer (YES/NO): NO